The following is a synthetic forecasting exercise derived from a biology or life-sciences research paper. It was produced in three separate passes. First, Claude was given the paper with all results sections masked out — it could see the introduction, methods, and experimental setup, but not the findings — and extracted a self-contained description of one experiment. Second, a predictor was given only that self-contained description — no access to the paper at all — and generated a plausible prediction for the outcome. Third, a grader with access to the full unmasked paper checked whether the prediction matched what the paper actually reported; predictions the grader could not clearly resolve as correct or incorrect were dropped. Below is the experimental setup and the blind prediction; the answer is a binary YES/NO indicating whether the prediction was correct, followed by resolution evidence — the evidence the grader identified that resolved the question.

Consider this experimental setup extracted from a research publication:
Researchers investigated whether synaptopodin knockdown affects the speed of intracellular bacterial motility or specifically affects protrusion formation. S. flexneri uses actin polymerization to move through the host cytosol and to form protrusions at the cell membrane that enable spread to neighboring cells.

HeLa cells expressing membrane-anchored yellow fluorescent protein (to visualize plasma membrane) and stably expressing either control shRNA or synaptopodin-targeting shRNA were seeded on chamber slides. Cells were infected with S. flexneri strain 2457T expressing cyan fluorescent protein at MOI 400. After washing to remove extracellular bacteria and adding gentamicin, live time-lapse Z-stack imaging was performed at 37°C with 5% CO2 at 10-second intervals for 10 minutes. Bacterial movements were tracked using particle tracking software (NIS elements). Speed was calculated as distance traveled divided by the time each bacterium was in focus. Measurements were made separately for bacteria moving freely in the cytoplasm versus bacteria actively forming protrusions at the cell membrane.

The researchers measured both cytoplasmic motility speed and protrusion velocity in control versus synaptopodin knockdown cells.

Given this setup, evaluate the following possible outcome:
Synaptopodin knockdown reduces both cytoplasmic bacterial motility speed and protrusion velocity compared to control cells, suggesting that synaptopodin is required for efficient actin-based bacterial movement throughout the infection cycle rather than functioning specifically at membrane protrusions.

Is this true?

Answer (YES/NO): NO